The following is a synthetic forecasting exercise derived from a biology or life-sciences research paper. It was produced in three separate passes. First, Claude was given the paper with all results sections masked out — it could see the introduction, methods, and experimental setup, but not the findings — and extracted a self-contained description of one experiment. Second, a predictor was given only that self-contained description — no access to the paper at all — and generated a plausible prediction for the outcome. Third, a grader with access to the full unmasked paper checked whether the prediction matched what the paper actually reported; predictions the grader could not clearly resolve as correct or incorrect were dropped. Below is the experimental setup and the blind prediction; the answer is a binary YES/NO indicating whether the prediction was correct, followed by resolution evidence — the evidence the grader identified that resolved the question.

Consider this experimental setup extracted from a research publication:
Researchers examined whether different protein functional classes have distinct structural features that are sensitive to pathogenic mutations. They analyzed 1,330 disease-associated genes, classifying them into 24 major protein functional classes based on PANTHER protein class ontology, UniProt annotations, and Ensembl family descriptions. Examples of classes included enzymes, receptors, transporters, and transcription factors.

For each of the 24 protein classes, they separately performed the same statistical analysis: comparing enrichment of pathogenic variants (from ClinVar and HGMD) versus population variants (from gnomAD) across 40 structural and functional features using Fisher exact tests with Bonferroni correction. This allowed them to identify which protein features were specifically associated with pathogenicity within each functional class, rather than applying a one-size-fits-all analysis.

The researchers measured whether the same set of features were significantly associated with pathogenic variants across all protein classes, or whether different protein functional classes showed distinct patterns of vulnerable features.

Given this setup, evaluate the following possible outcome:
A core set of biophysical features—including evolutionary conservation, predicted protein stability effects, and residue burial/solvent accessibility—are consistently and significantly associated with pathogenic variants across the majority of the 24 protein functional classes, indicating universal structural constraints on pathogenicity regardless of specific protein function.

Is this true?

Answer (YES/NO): NO